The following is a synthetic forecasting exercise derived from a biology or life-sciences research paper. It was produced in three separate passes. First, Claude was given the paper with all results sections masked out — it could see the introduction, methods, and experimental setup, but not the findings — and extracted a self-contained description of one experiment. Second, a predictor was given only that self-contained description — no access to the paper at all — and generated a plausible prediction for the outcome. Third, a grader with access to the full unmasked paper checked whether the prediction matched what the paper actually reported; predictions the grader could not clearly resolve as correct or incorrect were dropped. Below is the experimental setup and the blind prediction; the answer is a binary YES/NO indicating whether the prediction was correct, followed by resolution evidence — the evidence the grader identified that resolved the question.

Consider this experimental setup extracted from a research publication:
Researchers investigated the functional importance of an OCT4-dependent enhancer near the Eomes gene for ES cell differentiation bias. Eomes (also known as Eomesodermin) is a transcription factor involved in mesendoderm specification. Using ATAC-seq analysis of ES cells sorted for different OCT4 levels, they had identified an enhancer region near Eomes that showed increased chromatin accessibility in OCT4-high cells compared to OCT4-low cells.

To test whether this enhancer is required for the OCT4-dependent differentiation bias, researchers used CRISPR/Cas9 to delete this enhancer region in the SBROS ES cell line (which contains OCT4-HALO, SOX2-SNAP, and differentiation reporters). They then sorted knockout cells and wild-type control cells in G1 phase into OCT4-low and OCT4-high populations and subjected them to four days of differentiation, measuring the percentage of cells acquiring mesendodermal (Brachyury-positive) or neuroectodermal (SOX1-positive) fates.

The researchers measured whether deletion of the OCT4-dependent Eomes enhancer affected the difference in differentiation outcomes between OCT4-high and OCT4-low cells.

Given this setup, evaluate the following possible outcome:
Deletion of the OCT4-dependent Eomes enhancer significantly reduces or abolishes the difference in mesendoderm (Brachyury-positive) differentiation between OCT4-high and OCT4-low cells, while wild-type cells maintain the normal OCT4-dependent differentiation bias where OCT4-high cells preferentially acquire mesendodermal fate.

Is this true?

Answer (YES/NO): YES